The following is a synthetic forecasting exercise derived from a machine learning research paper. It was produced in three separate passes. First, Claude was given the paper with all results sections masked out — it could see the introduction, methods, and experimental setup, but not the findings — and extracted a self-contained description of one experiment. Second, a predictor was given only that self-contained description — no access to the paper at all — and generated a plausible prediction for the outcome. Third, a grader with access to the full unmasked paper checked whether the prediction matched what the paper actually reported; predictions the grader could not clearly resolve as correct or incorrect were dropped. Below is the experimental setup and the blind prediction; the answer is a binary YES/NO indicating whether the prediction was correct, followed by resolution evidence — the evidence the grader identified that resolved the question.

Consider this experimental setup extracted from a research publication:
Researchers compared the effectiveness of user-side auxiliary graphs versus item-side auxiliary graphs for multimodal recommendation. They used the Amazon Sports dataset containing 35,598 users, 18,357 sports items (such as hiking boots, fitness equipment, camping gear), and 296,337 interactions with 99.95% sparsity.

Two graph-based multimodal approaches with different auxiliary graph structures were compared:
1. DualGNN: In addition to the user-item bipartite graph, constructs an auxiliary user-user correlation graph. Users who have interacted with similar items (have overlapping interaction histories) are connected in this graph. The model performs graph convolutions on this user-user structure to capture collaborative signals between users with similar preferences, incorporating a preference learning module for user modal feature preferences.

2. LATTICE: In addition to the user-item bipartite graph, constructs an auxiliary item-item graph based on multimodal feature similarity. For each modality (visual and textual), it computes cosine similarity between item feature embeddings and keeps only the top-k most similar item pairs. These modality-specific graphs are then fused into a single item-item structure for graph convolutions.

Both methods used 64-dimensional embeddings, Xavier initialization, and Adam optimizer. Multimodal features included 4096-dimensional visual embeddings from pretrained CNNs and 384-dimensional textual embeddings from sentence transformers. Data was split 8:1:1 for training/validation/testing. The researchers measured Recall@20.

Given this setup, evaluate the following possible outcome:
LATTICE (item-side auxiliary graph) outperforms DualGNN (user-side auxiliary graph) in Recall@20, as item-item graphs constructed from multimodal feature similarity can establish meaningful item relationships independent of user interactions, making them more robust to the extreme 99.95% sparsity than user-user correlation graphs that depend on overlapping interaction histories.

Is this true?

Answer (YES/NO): YES